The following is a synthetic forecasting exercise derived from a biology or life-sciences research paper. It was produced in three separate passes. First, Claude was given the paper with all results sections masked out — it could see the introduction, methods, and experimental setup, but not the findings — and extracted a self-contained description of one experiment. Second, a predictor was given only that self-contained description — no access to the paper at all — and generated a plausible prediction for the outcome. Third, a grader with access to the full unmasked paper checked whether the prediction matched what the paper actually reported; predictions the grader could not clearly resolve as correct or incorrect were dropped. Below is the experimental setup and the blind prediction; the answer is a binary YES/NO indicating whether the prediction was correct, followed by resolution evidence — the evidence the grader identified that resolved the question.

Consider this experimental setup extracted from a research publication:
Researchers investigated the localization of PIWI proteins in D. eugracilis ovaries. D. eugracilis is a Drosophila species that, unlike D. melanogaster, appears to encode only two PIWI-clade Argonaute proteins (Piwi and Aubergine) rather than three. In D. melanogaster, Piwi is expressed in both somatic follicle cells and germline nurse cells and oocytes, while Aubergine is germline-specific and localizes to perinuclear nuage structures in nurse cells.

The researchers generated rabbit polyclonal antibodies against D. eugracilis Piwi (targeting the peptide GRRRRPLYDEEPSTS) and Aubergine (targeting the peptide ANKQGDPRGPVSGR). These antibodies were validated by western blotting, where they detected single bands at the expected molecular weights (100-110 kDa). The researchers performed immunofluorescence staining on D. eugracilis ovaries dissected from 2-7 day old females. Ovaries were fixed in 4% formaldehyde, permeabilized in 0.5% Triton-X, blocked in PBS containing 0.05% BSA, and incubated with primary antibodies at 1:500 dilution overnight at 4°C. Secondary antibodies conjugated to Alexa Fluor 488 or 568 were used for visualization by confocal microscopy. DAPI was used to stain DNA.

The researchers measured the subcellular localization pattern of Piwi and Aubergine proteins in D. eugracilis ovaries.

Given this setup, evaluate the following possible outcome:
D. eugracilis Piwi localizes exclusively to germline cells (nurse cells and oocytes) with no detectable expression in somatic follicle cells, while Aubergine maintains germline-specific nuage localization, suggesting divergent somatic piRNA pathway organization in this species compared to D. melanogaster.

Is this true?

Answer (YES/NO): NO